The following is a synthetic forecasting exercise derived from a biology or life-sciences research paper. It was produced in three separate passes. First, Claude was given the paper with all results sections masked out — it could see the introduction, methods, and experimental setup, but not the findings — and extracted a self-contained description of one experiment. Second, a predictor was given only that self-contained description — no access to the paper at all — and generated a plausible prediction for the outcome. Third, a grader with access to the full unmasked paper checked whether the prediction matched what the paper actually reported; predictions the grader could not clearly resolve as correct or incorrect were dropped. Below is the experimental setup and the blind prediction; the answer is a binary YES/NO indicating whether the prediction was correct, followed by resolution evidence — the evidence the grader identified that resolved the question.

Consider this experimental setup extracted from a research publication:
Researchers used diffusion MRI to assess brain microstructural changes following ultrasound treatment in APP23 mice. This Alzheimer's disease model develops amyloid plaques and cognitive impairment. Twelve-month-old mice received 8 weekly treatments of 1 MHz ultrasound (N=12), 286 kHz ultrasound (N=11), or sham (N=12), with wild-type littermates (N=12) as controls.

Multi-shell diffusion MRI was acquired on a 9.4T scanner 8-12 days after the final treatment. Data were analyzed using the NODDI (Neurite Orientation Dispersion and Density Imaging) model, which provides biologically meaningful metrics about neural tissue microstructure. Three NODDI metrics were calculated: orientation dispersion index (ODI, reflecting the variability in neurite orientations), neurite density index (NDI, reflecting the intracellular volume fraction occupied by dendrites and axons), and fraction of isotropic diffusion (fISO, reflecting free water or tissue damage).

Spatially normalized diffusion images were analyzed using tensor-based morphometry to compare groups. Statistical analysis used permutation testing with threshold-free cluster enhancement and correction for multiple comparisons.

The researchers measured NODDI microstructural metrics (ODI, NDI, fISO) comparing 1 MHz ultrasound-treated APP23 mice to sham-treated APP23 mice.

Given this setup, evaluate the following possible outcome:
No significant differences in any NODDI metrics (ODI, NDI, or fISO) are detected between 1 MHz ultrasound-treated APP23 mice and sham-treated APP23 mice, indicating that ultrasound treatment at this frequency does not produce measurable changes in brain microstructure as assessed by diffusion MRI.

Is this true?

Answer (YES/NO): NO